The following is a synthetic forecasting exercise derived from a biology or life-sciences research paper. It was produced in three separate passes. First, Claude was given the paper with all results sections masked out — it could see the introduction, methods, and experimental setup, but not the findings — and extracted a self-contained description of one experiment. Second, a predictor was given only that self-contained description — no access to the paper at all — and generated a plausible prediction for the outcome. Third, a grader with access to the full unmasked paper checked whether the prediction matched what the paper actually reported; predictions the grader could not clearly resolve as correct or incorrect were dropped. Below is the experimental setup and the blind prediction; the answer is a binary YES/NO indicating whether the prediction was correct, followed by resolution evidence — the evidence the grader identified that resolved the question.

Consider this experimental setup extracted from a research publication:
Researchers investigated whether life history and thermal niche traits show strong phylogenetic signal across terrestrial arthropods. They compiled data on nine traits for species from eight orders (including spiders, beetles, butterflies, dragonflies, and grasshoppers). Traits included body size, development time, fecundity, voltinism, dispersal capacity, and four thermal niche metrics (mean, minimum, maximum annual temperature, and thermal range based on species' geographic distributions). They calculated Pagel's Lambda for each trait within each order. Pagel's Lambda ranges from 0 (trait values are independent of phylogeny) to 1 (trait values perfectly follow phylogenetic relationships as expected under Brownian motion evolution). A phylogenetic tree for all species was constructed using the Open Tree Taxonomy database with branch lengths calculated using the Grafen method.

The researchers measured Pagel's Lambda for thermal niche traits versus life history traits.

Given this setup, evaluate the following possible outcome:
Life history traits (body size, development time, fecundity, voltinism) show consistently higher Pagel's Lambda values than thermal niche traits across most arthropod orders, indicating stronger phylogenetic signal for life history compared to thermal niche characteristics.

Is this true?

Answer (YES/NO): NO